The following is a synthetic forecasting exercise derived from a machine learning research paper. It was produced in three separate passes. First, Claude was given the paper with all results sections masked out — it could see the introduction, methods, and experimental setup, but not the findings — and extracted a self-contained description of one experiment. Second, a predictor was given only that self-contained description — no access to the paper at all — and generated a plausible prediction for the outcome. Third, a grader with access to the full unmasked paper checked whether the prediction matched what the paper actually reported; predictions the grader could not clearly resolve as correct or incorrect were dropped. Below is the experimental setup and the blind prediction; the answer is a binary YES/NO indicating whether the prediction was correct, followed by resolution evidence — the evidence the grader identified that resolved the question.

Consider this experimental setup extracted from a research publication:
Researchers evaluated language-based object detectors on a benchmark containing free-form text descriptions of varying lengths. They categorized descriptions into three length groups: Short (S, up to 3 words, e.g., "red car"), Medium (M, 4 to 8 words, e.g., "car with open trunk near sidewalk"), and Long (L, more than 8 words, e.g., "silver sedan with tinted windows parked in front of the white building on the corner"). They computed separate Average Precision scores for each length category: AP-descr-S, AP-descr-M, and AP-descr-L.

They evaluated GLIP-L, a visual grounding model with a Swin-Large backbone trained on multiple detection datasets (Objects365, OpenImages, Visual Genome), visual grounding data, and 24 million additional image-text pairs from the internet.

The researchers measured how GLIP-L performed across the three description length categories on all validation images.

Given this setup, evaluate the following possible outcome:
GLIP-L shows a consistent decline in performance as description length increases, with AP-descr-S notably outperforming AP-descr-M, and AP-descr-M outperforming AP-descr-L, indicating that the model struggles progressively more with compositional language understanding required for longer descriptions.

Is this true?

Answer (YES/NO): YES